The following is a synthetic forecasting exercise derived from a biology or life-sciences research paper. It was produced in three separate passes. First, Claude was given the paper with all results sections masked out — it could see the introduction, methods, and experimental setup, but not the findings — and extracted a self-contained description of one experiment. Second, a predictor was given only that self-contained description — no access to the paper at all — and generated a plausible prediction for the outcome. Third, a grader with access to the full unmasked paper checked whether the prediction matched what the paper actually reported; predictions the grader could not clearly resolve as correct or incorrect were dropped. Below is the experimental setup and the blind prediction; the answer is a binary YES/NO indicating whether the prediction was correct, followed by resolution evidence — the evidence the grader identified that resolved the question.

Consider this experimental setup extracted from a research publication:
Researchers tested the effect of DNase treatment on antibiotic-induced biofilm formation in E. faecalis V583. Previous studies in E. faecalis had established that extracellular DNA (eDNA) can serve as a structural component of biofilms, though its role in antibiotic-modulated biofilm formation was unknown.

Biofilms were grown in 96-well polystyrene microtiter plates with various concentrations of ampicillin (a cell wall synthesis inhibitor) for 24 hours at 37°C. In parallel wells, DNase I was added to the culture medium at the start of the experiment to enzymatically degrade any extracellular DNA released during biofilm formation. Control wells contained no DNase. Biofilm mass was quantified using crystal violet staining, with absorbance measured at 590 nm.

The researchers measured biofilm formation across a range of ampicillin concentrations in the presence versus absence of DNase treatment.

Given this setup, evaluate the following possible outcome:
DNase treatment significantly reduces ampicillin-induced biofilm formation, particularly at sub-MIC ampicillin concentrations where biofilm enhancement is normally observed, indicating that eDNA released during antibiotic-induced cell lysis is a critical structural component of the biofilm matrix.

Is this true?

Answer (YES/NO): YES